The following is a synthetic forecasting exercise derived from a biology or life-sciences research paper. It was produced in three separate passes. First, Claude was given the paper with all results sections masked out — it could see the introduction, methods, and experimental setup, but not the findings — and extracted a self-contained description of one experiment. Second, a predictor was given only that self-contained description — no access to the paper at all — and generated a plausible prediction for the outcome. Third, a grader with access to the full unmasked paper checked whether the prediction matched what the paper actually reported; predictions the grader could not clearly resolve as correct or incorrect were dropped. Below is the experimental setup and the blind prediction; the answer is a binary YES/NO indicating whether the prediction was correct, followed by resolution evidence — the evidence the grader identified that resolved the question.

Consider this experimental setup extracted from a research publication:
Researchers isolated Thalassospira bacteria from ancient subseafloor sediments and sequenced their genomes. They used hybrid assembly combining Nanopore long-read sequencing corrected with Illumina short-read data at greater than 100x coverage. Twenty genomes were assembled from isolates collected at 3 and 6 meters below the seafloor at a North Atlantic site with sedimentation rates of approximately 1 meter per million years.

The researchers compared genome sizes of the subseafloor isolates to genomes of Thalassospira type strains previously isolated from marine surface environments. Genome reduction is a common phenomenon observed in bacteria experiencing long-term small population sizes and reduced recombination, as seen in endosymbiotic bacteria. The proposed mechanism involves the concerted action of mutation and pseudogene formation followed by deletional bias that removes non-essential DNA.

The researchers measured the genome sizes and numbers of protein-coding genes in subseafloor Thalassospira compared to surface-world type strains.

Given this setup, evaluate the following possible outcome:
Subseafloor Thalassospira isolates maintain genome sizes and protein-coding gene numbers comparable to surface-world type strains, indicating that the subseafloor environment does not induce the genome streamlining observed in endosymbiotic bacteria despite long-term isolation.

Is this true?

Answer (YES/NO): YES